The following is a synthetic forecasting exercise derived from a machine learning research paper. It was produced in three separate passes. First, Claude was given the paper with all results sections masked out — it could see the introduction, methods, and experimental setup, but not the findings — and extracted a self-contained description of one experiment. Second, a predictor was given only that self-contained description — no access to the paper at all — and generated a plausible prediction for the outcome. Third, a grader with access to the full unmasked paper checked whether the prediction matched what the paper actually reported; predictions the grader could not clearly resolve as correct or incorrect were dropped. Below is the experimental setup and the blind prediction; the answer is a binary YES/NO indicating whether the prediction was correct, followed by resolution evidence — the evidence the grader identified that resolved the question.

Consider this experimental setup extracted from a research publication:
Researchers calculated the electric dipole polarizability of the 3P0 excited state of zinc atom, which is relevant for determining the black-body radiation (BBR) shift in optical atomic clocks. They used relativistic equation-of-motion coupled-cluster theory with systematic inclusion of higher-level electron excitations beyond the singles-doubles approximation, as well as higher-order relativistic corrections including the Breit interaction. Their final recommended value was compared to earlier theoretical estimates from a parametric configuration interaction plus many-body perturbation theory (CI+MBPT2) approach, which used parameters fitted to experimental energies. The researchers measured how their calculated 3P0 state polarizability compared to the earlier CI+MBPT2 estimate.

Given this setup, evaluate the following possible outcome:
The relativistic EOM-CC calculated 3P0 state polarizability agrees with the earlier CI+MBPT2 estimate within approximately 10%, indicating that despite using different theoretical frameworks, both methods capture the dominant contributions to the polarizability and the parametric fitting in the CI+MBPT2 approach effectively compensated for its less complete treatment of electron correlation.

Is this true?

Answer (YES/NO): NO